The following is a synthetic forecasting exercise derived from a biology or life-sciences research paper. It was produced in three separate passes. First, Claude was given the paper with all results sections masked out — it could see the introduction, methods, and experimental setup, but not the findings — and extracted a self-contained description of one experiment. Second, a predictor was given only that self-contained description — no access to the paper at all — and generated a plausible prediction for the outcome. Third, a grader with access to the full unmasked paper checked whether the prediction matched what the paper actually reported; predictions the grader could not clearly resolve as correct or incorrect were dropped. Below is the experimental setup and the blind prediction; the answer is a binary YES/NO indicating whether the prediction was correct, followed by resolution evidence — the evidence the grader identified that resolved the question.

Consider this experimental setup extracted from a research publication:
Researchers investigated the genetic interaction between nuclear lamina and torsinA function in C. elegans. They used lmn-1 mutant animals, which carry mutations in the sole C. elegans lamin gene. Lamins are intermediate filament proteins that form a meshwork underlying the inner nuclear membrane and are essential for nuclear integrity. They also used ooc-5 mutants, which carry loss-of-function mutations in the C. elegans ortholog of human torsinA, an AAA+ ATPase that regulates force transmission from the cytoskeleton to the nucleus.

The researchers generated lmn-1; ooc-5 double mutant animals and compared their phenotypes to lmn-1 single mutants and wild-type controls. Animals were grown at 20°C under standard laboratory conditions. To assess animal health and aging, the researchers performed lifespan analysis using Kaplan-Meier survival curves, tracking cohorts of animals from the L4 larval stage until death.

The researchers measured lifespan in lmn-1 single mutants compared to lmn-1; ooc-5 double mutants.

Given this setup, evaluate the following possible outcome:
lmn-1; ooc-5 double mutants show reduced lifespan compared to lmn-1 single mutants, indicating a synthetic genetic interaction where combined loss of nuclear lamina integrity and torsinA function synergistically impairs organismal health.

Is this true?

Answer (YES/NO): NO